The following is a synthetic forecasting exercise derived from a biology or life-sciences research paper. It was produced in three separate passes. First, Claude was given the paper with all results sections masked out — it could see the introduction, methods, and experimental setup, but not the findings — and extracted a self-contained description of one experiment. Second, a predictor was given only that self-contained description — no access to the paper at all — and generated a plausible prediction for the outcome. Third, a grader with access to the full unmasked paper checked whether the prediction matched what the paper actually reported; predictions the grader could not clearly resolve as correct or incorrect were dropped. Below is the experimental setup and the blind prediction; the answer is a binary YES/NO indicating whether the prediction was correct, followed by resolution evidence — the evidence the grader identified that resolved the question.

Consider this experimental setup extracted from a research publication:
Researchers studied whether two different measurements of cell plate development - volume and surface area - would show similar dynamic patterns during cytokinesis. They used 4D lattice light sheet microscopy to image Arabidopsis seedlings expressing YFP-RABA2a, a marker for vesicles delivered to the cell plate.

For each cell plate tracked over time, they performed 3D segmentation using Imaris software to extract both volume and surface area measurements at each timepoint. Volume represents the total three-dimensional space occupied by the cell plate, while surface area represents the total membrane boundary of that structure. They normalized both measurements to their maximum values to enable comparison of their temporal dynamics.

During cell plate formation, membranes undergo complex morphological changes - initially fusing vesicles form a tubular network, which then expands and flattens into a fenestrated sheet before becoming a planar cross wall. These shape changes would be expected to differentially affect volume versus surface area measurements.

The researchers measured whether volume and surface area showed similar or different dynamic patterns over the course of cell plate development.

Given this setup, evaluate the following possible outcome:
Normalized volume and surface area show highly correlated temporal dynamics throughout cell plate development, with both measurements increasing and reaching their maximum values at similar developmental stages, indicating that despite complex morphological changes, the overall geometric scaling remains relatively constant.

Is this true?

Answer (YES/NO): YES